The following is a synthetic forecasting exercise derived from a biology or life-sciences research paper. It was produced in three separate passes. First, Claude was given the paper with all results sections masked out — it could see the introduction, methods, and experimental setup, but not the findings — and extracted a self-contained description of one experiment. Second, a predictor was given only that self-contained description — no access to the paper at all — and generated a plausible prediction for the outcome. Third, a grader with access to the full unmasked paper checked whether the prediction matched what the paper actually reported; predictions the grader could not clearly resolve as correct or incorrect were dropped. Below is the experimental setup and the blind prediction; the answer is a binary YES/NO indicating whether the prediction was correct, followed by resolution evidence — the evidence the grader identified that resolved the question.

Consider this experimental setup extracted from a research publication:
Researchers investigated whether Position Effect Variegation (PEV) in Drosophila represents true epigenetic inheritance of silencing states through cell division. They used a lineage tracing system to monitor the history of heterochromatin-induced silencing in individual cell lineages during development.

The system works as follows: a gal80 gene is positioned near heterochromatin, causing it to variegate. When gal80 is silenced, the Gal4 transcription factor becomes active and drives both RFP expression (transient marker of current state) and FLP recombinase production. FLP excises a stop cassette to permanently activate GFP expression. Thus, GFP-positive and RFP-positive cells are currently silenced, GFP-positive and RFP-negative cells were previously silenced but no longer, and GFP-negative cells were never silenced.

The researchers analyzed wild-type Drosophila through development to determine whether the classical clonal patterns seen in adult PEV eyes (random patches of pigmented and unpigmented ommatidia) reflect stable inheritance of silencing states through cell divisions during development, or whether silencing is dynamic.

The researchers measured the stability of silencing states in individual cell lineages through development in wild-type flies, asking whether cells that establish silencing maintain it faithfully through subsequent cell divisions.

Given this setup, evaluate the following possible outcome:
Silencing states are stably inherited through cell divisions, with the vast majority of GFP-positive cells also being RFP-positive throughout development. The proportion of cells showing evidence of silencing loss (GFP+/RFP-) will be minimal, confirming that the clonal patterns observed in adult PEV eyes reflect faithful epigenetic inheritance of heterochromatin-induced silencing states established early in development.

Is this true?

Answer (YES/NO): NO